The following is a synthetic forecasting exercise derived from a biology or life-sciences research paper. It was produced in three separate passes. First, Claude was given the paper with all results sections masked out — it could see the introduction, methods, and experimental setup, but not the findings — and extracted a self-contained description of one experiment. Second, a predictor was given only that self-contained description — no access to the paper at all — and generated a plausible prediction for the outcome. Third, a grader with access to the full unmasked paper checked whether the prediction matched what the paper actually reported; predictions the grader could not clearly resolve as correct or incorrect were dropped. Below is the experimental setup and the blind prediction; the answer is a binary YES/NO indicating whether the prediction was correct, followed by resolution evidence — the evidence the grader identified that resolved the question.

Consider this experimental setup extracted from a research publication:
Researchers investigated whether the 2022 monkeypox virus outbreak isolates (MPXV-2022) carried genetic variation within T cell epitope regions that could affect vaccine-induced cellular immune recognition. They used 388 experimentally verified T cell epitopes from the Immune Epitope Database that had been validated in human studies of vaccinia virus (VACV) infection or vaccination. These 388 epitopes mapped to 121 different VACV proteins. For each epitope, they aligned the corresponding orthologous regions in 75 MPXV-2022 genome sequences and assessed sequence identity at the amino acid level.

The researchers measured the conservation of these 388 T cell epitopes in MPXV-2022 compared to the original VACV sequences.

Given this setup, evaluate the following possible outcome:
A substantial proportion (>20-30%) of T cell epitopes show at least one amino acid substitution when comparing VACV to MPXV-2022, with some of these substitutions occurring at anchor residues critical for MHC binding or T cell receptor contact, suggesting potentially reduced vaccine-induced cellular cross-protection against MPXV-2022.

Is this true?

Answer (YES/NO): NO